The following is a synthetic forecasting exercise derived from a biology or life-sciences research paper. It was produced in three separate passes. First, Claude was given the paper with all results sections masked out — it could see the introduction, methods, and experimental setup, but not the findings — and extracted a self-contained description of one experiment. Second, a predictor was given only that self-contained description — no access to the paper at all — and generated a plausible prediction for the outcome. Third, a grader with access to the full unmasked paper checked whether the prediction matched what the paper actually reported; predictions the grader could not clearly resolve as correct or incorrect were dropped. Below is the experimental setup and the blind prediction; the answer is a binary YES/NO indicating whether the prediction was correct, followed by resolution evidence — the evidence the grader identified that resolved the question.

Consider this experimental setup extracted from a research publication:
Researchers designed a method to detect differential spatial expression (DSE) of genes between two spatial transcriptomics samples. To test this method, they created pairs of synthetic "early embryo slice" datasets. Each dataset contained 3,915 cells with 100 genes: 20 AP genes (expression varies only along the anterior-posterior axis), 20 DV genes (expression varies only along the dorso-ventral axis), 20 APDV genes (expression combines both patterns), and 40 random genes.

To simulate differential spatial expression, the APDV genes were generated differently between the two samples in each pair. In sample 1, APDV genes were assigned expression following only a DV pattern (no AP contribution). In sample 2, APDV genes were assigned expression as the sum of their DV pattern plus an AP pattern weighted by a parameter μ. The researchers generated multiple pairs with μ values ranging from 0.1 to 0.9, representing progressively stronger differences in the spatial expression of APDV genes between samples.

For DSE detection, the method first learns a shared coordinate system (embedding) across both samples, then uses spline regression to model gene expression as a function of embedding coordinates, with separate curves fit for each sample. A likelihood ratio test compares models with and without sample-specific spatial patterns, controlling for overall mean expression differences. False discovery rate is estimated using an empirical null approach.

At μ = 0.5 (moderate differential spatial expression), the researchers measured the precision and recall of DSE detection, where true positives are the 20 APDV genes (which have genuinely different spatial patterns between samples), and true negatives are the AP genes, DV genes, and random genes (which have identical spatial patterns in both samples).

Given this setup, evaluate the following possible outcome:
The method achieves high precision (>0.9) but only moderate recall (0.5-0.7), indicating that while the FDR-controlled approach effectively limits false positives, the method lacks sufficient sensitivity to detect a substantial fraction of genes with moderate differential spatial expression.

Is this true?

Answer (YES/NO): NO